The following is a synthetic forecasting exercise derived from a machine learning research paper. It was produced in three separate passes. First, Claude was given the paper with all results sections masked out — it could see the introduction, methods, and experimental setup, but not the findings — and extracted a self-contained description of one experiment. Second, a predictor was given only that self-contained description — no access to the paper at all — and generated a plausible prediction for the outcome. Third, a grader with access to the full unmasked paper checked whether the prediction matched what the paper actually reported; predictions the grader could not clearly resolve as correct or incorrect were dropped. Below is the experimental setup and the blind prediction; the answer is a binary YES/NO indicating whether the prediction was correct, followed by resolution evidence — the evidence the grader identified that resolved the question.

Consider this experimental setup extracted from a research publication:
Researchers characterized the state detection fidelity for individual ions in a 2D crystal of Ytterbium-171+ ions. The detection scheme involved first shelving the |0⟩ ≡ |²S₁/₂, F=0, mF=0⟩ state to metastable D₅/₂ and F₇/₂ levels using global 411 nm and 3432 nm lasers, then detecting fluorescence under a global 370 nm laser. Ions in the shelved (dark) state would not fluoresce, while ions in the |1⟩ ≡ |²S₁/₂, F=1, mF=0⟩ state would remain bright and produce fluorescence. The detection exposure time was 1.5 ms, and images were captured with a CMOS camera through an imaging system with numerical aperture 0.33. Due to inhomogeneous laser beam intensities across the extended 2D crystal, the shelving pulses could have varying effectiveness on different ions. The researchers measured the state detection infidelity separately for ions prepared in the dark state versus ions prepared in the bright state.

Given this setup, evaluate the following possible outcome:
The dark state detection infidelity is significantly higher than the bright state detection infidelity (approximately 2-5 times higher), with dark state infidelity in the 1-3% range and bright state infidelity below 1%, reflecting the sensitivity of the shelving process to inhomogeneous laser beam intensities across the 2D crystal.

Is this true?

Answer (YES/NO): NO